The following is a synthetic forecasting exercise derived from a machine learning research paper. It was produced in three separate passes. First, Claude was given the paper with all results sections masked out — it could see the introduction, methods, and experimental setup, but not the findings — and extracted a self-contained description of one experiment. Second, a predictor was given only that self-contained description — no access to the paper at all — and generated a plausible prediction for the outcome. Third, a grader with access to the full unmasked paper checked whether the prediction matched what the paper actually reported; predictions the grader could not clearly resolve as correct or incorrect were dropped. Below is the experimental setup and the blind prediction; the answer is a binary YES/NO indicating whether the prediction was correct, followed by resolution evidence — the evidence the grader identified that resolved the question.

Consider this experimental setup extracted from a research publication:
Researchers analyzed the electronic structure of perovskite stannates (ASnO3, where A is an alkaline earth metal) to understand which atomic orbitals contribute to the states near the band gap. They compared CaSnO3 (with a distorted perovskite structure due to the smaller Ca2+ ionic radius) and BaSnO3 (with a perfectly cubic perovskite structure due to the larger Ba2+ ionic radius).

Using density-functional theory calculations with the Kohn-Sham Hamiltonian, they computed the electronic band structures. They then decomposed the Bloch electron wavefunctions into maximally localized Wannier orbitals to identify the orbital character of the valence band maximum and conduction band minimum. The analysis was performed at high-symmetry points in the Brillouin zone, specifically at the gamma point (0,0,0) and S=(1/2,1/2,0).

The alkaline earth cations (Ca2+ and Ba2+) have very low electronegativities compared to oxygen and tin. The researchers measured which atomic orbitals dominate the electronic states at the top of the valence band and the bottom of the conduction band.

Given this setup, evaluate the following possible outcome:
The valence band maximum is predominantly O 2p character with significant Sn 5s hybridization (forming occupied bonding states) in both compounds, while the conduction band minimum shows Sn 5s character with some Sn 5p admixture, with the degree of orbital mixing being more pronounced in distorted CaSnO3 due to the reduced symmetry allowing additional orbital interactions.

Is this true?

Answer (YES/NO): NO